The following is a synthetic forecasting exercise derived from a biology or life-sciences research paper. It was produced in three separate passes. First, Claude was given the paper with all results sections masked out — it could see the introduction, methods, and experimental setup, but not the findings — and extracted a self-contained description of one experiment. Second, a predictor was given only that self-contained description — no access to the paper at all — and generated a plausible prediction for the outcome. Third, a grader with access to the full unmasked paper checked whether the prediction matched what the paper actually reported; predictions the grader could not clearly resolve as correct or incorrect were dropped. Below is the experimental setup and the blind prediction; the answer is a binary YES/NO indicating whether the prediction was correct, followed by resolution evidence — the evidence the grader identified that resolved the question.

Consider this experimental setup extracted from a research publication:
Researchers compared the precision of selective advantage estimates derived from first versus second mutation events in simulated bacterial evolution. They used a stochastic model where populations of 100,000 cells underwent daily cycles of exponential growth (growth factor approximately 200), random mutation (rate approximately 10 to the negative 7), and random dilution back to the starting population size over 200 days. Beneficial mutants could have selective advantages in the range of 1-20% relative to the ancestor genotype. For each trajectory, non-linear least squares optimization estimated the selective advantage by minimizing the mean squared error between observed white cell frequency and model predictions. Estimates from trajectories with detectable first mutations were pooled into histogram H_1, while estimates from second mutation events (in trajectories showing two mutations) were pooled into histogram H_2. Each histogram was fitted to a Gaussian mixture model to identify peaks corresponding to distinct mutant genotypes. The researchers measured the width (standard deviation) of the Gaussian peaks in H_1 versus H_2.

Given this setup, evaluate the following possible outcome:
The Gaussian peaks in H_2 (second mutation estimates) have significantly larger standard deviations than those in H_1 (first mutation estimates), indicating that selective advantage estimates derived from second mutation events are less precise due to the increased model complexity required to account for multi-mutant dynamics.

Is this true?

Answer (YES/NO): YES